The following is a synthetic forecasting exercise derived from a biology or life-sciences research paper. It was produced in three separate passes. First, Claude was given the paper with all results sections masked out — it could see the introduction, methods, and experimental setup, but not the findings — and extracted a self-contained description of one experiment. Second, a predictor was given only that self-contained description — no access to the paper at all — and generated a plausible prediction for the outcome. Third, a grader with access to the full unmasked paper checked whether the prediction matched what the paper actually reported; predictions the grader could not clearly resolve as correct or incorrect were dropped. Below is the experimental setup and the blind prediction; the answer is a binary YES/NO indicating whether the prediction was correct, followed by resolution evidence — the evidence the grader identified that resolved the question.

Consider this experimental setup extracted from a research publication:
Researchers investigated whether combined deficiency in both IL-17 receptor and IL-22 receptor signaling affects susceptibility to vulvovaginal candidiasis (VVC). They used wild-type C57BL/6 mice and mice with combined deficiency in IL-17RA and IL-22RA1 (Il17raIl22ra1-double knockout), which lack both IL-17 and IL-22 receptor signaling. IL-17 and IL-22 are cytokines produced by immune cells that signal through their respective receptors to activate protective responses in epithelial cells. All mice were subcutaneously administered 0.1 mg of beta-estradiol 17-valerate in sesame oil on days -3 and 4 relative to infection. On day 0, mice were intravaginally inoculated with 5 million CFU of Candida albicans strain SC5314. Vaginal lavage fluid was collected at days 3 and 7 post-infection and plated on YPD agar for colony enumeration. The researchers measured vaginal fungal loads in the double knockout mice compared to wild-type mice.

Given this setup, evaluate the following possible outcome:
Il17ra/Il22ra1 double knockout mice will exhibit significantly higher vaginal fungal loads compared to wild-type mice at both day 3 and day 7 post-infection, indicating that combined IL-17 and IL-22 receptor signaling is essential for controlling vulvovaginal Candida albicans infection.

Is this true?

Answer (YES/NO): YES